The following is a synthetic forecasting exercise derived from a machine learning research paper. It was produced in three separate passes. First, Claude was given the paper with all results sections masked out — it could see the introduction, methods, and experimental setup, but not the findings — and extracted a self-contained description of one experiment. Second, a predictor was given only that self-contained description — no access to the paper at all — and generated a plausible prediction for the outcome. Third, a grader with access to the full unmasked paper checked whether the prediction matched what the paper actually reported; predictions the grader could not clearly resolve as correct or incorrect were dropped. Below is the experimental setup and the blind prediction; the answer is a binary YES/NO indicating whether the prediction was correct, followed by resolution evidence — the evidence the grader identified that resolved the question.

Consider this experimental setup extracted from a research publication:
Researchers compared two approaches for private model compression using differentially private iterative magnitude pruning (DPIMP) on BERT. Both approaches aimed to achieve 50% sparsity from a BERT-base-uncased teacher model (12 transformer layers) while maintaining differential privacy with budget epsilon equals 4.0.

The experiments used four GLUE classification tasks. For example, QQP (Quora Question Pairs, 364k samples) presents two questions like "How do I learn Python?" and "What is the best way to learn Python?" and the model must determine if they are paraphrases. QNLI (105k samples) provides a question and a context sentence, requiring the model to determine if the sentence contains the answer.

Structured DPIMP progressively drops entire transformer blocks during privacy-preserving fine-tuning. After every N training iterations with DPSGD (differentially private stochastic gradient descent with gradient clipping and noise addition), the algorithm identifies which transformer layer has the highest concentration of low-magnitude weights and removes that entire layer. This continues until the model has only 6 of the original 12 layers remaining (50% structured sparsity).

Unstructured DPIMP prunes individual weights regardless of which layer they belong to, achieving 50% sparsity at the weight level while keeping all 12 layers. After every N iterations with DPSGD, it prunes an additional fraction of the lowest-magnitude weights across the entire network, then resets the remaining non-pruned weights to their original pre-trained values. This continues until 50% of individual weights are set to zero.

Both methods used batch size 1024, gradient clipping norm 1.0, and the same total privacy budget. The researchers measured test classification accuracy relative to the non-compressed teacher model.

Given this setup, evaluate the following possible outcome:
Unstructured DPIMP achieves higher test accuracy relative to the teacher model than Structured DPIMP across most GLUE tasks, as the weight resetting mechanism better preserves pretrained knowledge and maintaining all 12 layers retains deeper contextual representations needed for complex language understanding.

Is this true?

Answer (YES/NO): YES